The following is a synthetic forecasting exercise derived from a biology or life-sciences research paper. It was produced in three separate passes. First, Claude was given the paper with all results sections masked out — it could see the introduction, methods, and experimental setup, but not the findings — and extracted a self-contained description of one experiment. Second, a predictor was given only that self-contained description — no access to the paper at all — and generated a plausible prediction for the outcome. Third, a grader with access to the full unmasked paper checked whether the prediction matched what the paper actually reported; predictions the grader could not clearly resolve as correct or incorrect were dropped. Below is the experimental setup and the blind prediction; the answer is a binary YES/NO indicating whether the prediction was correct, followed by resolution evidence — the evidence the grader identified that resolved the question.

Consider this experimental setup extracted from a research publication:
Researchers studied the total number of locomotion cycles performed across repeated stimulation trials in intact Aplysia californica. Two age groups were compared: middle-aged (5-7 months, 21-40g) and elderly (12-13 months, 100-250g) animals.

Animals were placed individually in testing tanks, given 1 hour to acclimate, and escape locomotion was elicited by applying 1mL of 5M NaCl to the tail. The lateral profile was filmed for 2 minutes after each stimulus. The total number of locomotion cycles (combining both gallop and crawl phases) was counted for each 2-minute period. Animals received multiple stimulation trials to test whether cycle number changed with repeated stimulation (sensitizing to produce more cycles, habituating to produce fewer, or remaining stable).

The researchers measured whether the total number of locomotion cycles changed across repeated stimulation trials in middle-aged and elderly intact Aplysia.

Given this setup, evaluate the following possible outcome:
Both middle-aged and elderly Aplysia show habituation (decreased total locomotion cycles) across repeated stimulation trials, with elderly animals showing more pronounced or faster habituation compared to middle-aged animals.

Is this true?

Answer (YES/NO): NO